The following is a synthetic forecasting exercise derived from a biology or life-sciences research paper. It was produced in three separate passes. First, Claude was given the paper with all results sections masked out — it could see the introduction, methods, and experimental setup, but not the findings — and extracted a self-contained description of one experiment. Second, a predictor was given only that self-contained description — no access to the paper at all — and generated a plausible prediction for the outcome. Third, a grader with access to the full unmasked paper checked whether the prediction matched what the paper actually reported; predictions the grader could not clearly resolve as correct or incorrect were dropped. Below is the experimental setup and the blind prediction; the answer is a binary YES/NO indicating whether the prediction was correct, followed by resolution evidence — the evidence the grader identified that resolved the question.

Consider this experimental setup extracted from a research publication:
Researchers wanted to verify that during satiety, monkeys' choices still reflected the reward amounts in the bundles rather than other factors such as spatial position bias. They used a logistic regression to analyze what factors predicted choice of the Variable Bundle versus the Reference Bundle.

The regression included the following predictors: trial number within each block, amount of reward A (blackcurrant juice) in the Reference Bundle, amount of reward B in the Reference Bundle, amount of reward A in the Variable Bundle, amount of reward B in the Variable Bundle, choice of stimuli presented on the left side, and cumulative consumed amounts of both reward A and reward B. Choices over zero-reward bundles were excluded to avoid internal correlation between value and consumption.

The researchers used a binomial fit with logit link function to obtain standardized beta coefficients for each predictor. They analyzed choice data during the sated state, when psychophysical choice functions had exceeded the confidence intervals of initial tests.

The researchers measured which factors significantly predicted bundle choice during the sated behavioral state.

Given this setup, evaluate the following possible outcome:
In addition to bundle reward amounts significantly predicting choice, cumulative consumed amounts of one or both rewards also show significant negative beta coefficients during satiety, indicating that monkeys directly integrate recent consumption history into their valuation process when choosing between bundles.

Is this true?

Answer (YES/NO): YES